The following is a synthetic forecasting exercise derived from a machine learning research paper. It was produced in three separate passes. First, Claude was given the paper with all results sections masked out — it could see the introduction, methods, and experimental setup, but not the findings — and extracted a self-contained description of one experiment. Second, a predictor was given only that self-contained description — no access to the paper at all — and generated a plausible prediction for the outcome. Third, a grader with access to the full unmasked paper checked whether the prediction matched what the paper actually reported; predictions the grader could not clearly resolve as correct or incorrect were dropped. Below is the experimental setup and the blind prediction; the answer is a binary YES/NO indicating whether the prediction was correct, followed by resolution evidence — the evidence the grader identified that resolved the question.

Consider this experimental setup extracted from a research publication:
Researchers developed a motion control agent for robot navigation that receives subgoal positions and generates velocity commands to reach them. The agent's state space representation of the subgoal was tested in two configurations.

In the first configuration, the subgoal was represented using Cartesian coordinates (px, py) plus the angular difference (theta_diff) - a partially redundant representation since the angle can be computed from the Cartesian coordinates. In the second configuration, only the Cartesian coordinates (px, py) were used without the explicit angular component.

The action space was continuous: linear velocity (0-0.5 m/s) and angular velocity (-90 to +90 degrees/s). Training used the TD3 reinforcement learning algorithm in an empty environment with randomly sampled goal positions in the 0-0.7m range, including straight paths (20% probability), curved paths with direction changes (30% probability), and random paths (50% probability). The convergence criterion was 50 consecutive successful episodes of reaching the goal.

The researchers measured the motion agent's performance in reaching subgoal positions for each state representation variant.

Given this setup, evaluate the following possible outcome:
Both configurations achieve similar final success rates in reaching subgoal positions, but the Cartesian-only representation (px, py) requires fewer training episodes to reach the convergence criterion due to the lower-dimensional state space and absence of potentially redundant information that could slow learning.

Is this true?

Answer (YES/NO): NO